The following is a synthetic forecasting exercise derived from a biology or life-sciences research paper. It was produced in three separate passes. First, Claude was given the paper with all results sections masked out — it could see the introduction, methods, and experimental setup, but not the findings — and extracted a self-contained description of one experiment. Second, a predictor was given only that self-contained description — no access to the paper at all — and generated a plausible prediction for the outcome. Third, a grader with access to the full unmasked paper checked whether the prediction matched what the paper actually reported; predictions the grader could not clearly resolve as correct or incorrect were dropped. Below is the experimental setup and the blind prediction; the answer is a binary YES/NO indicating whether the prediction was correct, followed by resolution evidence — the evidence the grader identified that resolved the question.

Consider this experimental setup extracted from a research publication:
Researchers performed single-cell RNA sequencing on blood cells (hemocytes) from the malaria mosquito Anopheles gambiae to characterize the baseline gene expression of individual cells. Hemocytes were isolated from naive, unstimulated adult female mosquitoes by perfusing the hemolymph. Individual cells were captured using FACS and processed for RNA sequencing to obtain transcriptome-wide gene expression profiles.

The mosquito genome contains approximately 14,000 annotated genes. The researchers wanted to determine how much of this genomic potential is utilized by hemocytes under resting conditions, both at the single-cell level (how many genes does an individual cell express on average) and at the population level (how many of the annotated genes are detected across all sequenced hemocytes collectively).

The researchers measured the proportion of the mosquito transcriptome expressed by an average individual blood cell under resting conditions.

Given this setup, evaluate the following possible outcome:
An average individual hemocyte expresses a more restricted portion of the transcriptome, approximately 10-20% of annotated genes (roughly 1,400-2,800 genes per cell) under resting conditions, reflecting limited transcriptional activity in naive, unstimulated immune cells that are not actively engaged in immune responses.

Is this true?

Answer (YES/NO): NO